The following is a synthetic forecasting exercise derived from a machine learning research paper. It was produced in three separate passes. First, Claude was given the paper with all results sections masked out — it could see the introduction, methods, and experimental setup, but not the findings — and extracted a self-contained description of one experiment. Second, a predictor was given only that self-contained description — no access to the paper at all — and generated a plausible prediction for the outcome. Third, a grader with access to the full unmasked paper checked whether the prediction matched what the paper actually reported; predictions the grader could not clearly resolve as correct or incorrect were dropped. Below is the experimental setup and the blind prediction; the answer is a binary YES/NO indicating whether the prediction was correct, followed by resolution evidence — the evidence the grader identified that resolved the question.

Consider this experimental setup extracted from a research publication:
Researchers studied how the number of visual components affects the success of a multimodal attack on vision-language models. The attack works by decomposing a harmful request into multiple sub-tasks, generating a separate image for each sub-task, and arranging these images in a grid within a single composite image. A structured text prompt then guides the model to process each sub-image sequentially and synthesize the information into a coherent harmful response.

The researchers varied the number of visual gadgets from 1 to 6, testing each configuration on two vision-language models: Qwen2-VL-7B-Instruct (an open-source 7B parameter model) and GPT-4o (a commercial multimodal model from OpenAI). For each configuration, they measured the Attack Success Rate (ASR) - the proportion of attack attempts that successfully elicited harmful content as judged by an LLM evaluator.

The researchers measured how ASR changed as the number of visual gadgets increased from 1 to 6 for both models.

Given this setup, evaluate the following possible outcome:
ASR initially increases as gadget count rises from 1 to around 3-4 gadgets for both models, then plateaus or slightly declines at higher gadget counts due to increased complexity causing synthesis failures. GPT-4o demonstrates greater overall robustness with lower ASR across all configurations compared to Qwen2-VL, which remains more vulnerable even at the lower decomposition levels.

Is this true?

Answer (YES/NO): NO